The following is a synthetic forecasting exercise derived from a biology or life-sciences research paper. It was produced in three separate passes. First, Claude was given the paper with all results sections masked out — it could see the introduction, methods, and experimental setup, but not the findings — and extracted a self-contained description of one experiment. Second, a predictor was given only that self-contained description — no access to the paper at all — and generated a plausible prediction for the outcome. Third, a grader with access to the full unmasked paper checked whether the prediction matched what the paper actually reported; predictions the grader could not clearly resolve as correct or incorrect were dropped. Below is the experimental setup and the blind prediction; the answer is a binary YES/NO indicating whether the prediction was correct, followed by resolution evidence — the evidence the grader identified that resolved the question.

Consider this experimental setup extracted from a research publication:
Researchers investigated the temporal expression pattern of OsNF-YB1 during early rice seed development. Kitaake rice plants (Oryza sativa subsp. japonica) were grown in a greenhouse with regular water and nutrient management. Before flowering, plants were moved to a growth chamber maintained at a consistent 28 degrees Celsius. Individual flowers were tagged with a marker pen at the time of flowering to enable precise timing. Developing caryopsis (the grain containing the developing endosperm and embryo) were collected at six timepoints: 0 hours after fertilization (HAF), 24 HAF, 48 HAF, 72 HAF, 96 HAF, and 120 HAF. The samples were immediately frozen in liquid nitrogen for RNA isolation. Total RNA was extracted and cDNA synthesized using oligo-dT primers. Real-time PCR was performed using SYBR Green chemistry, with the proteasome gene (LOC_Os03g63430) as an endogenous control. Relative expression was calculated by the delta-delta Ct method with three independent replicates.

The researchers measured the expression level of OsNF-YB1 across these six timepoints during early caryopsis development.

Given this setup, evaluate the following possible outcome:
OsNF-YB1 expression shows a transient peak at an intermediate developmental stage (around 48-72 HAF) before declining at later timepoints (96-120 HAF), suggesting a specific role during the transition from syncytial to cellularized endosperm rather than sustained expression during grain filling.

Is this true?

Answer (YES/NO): NO